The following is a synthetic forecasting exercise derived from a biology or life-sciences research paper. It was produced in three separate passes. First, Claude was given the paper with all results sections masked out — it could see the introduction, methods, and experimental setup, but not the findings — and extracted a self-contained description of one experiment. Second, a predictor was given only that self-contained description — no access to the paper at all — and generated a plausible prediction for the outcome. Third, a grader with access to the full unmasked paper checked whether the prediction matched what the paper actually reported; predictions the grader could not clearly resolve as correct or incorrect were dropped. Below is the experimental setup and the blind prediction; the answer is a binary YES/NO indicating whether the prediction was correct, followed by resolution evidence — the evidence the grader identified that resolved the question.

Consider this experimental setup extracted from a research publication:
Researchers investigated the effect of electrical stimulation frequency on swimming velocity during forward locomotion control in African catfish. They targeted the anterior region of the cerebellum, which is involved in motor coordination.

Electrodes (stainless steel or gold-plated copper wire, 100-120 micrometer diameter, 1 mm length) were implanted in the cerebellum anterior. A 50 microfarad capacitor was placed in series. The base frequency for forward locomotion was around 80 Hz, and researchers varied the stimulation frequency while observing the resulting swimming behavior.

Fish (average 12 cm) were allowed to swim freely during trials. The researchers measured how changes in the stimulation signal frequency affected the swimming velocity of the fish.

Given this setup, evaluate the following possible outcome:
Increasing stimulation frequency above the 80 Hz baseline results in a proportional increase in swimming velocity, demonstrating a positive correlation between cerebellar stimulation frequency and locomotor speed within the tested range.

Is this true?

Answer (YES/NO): NO